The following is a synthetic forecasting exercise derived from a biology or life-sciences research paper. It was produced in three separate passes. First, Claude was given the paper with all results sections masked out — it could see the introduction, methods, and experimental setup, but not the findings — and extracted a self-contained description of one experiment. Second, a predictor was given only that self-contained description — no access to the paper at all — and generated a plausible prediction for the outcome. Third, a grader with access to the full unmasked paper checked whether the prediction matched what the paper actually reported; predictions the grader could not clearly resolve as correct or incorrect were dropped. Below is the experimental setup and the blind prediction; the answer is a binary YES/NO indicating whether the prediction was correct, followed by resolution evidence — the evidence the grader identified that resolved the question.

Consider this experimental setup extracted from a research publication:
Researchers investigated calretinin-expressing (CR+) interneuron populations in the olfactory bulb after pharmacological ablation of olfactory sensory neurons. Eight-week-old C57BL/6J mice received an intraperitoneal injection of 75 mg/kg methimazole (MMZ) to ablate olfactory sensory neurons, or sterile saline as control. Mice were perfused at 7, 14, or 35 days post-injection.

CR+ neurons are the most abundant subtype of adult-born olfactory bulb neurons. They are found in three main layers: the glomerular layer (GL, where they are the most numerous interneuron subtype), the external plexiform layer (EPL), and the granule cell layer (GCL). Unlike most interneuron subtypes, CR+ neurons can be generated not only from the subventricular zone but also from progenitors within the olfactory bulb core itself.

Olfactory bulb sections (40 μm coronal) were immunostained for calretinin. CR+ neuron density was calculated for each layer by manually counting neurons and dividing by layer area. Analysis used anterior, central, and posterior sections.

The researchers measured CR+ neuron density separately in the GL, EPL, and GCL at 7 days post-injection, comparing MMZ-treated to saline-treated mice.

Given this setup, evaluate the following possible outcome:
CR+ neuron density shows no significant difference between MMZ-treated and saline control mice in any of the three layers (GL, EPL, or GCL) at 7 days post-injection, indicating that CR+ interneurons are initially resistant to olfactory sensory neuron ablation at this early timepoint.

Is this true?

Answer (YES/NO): NO